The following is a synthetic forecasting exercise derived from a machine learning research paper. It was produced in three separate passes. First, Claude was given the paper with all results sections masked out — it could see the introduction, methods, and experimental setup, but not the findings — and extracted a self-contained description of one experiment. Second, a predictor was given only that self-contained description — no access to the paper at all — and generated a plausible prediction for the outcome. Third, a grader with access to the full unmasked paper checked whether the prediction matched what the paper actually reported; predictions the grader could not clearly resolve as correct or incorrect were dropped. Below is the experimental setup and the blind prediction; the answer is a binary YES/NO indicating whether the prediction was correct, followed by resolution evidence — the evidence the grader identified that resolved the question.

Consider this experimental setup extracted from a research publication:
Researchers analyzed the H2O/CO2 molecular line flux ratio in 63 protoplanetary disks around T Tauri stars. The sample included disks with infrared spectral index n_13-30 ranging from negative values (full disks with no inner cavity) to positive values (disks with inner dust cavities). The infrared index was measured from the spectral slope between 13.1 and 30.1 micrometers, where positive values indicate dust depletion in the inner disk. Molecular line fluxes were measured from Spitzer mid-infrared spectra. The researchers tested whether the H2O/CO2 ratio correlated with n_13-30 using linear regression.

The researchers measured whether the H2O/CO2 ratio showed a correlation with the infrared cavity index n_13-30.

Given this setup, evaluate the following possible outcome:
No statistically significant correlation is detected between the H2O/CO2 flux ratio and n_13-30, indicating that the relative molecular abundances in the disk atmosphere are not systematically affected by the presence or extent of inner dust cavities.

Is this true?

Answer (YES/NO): NO